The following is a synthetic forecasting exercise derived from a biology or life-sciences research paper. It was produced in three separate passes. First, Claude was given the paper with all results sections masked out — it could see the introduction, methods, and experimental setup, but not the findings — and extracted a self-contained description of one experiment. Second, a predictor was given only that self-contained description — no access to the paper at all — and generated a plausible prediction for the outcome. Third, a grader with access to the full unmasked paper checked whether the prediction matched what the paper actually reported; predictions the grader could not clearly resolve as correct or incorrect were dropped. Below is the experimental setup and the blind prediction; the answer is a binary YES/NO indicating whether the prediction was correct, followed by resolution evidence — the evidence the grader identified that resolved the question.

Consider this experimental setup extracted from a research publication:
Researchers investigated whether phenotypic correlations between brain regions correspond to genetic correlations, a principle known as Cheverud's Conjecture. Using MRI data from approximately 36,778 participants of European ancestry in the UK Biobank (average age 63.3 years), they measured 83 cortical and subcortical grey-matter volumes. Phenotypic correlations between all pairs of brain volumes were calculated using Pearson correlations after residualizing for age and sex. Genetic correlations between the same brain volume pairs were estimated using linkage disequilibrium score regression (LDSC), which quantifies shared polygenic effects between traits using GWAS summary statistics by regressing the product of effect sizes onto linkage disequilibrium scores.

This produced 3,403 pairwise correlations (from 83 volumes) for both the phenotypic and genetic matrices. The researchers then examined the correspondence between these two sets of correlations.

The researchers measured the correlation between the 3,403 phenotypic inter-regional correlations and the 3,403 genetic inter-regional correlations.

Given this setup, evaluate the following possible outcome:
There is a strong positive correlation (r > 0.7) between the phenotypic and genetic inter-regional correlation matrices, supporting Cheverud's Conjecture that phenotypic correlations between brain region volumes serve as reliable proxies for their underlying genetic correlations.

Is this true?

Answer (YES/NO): YES